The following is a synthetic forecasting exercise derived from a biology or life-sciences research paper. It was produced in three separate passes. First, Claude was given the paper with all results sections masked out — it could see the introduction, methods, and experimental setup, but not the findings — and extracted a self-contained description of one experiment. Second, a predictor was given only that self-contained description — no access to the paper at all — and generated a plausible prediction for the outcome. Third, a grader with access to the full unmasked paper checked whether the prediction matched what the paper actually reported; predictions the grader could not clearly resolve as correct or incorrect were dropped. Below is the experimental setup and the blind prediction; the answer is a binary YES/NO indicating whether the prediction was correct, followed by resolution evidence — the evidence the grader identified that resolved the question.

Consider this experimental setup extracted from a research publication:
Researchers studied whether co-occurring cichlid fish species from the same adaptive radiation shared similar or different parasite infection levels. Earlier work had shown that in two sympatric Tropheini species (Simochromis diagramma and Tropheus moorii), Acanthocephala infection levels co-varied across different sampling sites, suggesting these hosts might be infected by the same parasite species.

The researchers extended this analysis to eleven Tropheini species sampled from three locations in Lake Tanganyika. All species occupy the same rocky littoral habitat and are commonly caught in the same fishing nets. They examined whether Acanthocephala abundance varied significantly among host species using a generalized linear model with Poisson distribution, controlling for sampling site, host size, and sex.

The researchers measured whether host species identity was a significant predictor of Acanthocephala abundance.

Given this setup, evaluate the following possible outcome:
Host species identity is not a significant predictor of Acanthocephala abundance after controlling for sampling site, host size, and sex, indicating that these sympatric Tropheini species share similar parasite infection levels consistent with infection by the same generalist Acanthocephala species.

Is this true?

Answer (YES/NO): NO